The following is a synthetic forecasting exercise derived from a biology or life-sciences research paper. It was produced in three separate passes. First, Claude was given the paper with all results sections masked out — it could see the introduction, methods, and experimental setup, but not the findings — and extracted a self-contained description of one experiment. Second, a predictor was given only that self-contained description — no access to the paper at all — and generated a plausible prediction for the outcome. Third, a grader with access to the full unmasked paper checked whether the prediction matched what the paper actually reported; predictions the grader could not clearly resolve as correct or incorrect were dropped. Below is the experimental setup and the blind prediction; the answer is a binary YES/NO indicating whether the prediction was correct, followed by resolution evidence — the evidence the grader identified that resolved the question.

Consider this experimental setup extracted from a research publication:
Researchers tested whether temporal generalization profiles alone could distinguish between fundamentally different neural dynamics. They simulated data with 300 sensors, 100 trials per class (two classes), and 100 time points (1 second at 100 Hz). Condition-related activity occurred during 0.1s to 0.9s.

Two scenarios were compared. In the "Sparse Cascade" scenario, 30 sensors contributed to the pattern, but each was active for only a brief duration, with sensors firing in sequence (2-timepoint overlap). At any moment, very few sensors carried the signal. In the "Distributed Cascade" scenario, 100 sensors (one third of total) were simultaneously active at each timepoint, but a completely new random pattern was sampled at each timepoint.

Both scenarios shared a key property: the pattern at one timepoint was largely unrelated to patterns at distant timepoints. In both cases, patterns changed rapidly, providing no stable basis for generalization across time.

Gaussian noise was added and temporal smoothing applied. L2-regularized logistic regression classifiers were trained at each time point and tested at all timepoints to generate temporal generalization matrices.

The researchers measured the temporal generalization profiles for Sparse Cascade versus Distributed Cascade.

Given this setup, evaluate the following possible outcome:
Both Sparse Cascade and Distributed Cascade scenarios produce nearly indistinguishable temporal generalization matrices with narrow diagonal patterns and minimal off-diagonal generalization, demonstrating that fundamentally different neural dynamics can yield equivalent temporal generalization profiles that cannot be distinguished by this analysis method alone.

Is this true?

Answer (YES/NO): YES